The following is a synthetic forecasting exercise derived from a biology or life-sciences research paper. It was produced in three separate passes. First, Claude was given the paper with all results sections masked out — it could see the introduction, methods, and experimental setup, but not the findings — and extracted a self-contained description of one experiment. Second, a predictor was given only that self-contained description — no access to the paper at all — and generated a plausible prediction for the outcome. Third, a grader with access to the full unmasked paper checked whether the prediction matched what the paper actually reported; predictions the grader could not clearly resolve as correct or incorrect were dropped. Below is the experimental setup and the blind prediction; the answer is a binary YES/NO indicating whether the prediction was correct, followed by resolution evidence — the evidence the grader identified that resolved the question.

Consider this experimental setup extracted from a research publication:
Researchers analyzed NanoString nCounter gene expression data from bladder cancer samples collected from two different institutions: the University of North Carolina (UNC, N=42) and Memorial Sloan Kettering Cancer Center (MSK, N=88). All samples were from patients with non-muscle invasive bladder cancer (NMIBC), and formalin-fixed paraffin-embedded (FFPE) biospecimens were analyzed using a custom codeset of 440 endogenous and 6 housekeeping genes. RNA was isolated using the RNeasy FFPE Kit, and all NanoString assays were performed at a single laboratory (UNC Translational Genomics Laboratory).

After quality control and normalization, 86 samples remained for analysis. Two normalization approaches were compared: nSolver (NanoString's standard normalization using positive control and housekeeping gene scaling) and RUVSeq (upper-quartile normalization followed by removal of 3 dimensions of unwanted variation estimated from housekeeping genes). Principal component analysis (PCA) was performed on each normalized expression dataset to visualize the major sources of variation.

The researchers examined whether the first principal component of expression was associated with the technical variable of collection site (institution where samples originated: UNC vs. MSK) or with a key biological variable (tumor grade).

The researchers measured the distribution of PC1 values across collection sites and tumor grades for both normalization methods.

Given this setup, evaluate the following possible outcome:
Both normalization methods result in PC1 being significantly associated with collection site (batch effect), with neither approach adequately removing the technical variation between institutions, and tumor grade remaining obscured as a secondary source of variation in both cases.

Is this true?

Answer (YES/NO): NO